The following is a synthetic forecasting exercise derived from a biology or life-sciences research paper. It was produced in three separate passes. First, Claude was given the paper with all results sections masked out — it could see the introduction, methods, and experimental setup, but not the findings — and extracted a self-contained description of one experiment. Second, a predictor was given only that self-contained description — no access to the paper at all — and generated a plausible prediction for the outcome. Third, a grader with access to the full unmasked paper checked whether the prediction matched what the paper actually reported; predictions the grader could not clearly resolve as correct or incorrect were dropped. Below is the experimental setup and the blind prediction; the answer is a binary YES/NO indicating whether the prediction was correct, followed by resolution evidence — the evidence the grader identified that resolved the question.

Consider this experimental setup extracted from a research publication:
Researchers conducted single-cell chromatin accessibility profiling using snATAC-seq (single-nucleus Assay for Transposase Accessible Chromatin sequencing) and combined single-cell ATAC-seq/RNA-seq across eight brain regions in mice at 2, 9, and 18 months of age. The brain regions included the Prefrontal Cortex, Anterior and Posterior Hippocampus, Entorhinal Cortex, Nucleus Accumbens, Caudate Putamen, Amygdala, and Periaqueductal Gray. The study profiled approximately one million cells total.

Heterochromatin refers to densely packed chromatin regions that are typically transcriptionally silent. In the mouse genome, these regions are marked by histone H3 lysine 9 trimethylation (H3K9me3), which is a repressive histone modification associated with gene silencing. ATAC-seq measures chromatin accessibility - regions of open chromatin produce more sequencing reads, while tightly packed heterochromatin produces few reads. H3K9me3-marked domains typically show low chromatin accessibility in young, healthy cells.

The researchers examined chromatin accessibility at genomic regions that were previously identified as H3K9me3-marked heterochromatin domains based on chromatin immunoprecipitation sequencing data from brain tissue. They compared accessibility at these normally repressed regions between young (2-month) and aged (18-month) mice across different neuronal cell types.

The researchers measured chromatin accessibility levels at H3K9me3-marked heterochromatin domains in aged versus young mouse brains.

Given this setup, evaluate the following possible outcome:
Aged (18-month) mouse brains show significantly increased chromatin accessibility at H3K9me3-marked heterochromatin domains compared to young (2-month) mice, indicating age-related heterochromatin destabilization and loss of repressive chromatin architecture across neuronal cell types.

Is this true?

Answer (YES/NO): YES